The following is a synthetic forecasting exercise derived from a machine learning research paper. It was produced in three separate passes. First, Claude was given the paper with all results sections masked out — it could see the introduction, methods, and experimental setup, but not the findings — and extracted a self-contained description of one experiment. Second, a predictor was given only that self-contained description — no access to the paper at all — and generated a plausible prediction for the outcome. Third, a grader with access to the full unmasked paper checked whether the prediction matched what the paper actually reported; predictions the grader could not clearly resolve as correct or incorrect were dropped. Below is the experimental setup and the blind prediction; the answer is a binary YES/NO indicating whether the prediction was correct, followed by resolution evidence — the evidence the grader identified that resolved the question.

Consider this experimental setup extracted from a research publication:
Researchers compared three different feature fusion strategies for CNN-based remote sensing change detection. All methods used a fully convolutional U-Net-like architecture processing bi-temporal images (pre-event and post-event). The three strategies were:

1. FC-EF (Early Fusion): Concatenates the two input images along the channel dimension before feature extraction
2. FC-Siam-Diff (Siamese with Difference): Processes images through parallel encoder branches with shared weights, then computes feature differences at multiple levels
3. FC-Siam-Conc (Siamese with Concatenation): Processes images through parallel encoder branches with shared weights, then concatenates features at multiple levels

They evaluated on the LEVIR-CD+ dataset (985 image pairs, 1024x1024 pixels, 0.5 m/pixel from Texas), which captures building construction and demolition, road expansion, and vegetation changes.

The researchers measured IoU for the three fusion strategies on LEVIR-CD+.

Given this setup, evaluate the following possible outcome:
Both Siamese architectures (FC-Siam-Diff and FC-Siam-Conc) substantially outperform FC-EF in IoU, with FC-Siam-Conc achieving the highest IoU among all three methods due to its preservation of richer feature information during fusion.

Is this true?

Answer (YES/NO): YES